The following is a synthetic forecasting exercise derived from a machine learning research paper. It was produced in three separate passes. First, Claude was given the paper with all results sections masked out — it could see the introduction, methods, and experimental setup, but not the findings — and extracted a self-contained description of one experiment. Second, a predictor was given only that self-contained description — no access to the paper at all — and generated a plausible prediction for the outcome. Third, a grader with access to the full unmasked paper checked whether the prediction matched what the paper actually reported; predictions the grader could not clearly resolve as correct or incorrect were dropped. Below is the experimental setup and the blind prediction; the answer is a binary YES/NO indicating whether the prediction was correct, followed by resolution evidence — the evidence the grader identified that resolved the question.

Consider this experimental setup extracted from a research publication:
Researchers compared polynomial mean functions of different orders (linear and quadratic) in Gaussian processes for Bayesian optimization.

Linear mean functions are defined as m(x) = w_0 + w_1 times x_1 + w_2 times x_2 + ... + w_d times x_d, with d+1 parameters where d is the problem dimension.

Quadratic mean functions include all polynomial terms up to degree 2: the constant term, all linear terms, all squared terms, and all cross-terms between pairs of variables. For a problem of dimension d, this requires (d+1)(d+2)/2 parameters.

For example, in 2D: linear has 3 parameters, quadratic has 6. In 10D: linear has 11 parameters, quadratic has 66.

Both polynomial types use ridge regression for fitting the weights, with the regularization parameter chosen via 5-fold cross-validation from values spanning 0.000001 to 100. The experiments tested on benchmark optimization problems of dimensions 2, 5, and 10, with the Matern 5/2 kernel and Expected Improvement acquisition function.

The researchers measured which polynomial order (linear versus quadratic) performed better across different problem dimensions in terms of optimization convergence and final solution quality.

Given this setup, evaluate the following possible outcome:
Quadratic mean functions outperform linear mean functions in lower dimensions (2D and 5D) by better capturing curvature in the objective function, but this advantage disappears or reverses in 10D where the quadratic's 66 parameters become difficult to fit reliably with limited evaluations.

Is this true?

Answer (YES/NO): NO